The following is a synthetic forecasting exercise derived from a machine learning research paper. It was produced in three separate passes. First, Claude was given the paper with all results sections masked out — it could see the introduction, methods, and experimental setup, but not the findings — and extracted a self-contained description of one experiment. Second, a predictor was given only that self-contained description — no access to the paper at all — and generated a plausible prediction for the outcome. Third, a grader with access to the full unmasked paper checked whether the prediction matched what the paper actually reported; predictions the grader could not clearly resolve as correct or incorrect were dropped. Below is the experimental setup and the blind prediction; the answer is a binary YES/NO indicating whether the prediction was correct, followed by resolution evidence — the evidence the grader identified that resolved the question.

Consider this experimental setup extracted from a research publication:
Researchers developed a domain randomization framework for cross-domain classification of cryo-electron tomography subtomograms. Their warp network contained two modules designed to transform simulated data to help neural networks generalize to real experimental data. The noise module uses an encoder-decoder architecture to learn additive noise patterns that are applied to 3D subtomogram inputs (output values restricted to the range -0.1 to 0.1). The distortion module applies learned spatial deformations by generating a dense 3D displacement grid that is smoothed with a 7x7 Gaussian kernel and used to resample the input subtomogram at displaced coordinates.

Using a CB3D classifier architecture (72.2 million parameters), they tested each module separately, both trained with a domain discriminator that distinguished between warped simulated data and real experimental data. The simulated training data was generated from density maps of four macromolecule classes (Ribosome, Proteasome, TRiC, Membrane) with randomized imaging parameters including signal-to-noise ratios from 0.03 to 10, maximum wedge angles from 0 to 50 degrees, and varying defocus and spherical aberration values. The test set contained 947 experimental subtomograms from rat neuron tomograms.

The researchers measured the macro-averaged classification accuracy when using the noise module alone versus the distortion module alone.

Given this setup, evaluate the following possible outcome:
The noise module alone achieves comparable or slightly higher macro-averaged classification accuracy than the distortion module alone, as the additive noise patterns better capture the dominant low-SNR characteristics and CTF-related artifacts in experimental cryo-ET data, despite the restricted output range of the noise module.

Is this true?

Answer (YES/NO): NO